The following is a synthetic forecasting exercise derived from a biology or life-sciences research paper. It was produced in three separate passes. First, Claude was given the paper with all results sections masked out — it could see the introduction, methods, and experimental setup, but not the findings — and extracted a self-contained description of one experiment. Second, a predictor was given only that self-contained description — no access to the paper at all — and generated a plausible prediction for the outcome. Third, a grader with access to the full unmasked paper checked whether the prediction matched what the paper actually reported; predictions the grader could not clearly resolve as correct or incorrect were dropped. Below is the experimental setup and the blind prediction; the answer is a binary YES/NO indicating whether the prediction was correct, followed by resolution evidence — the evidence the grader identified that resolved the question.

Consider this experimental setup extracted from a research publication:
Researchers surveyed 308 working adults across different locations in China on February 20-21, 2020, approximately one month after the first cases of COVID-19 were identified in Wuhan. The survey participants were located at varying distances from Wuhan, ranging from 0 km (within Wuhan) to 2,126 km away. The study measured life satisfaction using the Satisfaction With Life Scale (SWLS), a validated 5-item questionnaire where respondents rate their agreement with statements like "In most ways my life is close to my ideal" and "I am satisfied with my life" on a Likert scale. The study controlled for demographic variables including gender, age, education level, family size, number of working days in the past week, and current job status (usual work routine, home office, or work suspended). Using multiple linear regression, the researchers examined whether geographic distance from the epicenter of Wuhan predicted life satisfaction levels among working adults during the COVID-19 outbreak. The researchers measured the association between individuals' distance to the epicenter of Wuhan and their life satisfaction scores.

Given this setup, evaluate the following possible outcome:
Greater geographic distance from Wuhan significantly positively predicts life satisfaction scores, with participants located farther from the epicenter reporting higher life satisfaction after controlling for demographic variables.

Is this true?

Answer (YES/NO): NO